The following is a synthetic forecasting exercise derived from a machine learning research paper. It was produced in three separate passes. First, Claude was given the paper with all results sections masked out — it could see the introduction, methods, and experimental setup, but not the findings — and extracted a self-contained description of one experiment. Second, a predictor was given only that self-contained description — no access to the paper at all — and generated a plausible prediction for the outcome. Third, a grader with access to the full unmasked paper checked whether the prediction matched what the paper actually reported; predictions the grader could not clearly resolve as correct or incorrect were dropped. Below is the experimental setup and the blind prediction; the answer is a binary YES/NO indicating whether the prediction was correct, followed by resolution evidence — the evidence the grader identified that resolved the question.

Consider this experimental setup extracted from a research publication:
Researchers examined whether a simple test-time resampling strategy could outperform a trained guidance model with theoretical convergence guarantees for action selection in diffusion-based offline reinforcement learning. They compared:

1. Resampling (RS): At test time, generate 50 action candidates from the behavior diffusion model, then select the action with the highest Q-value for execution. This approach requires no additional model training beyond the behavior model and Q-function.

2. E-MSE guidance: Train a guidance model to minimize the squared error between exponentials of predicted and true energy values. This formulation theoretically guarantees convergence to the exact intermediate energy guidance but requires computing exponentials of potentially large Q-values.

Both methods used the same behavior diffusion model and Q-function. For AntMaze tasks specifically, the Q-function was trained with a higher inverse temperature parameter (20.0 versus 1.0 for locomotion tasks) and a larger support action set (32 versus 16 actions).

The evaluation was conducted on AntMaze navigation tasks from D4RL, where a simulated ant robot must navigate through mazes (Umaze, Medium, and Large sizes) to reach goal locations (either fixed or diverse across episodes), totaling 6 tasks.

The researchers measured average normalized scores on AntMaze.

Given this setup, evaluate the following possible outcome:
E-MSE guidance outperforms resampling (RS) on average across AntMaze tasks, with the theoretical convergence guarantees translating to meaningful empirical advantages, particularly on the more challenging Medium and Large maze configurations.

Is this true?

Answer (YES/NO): NO